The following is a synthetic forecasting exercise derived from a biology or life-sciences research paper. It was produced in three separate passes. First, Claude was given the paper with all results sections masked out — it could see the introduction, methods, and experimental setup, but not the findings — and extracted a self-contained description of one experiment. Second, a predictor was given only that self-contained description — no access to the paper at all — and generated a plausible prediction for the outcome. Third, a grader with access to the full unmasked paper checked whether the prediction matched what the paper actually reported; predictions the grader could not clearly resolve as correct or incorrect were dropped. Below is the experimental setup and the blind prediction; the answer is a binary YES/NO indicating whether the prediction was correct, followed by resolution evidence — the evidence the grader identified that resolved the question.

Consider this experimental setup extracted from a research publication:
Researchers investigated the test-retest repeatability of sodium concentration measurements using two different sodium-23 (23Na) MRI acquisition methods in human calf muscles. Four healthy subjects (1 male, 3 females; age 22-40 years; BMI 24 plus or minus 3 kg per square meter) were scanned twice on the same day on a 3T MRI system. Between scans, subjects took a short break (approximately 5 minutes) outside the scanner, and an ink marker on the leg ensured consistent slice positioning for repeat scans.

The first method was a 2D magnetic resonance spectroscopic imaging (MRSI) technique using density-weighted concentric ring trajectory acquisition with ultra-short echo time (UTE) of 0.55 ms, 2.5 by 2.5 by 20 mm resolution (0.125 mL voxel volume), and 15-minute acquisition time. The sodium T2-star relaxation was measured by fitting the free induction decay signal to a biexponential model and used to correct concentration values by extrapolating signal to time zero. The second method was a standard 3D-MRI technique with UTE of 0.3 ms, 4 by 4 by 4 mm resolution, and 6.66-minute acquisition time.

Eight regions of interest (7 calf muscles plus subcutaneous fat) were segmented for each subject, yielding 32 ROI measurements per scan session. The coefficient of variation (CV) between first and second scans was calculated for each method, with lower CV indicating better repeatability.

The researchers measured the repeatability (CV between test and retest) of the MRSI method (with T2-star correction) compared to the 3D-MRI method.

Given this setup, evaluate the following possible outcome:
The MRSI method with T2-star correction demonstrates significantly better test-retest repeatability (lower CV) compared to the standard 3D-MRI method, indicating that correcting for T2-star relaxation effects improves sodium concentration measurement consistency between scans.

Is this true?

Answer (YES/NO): NO